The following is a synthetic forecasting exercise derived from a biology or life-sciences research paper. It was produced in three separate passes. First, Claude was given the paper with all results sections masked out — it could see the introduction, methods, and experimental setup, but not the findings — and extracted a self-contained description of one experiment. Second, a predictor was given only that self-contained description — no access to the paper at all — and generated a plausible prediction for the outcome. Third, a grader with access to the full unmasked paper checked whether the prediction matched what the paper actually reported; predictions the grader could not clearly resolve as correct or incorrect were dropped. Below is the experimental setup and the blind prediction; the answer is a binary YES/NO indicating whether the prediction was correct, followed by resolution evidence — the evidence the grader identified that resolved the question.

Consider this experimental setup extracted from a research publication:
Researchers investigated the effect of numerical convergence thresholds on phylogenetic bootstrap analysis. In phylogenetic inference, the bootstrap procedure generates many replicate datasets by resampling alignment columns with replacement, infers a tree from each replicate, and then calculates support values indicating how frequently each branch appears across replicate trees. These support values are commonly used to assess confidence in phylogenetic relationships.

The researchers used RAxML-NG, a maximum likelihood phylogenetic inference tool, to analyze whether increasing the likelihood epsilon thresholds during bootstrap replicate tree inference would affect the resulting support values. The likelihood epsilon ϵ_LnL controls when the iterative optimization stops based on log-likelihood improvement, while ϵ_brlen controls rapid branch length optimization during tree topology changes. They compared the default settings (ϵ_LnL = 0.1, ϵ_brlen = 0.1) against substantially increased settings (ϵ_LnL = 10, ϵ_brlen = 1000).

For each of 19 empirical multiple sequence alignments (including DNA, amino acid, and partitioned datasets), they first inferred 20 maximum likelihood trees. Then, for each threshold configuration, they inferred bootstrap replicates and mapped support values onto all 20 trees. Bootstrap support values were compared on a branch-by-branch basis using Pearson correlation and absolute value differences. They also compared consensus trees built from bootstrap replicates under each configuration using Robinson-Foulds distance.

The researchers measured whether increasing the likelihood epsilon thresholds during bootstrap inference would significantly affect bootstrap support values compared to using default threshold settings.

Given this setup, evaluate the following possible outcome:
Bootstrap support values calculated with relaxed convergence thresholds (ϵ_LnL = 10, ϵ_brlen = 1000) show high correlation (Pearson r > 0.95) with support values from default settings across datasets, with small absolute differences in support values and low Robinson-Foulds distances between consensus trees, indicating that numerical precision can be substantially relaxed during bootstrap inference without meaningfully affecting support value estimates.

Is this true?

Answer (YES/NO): YES